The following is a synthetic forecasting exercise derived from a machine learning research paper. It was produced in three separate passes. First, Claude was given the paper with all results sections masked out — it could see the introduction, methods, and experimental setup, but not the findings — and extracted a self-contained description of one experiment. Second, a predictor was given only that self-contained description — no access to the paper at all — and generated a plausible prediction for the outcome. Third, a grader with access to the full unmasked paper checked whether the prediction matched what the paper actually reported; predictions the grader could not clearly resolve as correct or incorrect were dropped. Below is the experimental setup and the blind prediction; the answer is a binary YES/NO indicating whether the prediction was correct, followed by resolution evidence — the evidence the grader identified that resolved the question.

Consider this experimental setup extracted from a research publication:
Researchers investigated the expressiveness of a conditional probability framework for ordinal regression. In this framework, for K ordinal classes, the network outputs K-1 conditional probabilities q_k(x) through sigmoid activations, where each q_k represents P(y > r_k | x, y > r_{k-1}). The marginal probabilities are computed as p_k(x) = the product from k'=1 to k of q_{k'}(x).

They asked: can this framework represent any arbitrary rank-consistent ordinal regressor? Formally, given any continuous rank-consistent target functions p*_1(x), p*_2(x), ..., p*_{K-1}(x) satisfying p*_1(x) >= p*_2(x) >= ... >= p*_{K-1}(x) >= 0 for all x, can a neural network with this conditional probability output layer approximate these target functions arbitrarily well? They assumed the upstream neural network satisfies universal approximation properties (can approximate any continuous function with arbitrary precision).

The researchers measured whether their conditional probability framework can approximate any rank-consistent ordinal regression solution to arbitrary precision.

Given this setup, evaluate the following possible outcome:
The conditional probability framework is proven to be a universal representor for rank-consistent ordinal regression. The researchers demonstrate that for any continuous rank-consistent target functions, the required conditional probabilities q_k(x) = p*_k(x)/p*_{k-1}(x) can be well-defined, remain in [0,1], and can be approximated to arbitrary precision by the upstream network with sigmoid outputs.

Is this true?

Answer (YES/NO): NO